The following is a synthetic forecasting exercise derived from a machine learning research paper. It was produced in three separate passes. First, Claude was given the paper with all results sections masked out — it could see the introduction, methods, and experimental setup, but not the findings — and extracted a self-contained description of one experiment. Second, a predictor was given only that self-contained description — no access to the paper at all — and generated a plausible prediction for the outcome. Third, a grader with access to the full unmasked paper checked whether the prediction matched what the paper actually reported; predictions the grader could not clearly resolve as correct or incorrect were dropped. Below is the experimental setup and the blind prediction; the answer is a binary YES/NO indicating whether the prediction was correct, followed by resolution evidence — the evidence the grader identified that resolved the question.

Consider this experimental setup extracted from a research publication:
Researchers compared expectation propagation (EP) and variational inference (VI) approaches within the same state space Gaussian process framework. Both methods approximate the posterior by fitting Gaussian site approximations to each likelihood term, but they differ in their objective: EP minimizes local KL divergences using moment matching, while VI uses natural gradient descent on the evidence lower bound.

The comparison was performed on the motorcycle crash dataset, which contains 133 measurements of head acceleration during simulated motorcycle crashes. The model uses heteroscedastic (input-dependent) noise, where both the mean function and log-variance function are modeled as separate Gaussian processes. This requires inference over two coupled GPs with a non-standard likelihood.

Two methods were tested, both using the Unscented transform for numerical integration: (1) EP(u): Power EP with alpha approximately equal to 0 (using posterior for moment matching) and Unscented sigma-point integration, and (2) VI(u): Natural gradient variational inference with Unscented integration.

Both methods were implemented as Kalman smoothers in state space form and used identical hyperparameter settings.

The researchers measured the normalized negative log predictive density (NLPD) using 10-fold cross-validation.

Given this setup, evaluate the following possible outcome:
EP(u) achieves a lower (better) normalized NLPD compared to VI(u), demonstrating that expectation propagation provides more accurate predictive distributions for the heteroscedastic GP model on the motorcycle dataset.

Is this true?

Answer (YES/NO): NO